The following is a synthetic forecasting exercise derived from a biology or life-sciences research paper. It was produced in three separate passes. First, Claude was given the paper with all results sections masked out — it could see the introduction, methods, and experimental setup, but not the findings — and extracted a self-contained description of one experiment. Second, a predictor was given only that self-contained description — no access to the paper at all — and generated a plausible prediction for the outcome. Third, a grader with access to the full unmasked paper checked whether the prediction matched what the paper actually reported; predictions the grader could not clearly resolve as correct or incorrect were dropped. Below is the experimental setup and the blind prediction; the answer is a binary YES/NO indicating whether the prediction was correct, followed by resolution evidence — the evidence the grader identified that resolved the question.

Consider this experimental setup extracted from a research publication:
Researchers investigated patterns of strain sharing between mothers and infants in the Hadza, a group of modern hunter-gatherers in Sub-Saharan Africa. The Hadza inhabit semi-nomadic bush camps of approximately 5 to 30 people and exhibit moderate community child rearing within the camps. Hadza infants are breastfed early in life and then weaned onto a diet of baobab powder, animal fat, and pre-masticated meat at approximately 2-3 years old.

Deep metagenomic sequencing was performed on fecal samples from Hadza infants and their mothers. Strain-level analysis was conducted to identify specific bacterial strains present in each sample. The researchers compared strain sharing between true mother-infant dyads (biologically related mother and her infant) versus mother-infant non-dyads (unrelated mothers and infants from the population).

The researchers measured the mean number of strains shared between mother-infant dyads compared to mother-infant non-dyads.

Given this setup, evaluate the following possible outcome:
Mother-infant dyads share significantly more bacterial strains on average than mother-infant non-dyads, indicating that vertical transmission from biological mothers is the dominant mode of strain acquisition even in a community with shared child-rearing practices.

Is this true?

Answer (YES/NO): YES